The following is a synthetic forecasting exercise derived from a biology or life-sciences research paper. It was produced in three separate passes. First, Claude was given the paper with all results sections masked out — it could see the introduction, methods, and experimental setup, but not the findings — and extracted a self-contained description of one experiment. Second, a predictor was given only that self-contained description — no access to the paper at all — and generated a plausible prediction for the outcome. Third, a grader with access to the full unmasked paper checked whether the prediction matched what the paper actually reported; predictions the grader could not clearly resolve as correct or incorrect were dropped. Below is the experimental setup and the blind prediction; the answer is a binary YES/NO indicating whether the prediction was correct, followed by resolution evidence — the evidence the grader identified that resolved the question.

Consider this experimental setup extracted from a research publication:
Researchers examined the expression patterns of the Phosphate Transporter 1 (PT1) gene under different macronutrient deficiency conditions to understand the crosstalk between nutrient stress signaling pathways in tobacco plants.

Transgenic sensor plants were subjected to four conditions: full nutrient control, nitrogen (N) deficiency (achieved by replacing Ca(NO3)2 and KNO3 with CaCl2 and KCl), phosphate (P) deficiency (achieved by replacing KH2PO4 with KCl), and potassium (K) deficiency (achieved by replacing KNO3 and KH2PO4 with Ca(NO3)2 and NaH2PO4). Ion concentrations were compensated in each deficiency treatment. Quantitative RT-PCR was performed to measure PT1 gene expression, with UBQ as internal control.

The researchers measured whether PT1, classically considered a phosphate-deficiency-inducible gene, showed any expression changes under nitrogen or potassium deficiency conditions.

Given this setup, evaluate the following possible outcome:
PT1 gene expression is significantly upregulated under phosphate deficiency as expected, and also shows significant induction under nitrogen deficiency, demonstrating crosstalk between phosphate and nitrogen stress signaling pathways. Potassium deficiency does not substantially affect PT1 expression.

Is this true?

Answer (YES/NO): NO